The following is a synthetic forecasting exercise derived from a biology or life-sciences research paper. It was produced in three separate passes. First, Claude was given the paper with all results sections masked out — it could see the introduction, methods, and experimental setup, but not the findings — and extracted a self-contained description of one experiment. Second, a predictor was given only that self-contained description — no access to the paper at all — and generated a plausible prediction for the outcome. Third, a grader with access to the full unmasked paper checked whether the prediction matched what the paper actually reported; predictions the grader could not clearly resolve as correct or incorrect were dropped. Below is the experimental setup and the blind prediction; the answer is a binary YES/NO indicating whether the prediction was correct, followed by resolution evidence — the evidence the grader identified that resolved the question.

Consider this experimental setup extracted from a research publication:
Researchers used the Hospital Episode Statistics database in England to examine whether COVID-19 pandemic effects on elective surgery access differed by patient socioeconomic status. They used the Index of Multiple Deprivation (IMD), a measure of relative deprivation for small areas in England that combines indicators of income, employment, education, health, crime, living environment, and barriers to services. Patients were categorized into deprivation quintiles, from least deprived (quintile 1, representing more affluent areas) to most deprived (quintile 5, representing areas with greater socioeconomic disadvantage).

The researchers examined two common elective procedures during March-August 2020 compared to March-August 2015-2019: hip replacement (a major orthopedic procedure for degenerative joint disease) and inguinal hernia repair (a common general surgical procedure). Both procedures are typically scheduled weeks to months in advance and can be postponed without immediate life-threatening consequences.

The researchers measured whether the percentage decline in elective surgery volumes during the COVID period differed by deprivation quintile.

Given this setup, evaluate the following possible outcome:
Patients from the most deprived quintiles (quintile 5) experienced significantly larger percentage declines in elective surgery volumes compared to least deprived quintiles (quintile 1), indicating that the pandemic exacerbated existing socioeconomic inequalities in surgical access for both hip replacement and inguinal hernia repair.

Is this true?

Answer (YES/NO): NO